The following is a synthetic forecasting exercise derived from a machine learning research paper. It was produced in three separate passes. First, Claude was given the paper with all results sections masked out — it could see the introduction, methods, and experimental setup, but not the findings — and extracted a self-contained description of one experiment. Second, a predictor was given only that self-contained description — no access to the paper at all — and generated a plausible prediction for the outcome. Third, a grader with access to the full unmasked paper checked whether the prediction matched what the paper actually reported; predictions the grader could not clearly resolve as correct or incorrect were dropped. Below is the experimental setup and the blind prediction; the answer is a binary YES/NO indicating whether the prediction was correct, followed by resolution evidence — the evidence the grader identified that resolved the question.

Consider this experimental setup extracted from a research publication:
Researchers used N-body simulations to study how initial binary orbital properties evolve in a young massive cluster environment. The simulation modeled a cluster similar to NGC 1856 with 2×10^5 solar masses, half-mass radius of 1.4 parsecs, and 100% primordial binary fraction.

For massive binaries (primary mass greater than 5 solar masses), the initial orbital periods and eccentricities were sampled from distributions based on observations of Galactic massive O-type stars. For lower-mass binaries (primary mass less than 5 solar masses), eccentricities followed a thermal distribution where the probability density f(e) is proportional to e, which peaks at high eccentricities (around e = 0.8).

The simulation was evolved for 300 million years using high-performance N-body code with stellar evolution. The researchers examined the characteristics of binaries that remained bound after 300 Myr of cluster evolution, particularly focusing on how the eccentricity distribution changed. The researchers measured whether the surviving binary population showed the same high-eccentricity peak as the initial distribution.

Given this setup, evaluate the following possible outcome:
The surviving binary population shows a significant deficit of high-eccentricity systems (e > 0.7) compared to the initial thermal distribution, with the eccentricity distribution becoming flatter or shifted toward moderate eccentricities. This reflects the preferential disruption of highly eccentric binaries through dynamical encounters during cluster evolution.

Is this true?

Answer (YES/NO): NO